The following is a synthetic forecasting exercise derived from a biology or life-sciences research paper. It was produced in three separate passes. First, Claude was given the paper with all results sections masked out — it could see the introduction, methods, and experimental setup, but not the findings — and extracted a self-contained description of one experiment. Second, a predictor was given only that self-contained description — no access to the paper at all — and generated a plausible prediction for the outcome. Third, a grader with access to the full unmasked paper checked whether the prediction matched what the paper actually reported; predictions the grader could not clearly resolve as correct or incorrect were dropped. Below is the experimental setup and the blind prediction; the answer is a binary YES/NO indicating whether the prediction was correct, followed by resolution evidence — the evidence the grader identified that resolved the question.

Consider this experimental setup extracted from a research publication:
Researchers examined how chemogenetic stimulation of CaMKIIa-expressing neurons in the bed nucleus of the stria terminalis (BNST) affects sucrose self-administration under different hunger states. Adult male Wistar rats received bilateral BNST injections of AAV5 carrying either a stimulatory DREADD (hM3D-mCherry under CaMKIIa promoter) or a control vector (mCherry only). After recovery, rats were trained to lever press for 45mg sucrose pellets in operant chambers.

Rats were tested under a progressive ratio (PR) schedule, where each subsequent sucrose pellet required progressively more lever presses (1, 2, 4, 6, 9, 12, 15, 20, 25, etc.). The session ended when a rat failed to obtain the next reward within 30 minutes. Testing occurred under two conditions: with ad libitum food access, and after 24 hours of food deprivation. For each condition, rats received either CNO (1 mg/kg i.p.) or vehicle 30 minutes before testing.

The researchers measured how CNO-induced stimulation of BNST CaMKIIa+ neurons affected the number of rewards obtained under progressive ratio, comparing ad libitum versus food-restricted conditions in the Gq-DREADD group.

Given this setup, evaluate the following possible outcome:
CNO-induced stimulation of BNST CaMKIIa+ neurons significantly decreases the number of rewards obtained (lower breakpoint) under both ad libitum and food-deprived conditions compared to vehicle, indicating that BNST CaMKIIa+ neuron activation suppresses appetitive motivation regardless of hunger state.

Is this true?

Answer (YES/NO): NO